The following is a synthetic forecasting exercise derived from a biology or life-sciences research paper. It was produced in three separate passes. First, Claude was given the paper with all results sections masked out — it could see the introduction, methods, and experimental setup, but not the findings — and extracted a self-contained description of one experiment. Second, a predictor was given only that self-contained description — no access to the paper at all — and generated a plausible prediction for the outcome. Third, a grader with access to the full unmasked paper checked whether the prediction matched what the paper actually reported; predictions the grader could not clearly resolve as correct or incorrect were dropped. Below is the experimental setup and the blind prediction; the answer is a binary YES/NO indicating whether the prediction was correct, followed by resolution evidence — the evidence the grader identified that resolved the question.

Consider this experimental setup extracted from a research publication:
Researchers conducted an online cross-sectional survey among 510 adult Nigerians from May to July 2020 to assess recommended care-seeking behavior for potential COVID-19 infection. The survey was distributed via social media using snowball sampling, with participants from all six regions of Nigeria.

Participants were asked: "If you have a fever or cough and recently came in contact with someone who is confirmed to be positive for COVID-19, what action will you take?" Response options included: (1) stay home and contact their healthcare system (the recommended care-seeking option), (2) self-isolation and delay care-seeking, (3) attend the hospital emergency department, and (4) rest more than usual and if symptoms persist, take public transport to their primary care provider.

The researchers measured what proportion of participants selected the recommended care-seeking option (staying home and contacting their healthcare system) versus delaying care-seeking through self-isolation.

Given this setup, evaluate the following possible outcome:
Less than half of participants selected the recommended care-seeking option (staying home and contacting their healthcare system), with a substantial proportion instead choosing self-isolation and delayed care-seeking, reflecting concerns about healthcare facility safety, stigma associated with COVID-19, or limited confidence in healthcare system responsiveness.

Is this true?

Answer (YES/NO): NO